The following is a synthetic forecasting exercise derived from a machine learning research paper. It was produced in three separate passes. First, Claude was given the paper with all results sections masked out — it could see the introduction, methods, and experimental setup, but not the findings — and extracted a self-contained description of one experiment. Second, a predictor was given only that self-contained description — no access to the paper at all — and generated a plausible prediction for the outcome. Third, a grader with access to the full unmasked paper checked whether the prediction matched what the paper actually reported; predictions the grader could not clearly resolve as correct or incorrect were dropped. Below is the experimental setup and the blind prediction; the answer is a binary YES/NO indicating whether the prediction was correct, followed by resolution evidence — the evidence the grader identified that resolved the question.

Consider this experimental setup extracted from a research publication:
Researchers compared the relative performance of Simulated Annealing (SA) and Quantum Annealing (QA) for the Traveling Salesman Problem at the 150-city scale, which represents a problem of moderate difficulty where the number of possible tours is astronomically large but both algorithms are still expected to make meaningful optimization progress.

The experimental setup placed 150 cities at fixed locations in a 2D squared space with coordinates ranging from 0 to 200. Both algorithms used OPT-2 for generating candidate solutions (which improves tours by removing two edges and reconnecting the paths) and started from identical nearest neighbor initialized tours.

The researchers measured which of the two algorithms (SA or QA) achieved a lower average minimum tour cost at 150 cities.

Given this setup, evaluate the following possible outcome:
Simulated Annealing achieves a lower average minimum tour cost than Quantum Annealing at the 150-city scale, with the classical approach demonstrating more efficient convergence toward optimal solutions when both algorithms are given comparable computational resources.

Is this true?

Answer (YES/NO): NO